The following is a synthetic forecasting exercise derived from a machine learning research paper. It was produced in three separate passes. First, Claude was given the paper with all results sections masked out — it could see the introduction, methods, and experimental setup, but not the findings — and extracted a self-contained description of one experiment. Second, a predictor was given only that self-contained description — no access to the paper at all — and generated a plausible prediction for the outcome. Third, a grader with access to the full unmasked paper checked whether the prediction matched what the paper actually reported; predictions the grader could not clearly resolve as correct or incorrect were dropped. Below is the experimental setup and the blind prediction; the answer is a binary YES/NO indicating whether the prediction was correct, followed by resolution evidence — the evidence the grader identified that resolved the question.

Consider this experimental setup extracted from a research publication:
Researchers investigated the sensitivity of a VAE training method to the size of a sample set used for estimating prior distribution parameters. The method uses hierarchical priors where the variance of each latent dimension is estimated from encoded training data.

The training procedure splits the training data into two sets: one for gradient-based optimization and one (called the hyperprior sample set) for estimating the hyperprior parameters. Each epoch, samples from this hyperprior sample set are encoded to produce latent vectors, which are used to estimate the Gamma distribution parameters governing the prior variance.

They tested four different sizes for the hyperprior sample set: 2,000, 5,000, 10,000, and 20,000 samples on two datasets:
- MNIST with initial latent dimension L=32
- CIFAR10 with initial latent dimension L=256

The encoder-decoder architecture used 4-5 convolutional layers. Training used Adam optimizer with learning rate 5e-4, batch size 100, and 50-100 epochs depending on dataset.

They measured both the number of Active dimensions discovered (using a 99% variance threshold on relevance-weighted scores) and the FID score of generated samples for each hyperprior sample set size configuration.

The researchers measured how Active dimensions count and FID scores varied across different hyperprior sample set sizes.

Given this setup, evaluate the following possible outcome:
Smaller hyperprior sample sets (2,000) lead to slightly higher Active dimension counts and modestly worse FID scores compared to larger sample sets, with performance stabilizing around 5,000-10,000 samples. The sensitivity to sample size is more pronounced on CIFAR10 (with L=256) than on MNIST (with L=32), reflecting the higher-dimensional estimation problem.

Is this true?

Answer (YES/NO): NO